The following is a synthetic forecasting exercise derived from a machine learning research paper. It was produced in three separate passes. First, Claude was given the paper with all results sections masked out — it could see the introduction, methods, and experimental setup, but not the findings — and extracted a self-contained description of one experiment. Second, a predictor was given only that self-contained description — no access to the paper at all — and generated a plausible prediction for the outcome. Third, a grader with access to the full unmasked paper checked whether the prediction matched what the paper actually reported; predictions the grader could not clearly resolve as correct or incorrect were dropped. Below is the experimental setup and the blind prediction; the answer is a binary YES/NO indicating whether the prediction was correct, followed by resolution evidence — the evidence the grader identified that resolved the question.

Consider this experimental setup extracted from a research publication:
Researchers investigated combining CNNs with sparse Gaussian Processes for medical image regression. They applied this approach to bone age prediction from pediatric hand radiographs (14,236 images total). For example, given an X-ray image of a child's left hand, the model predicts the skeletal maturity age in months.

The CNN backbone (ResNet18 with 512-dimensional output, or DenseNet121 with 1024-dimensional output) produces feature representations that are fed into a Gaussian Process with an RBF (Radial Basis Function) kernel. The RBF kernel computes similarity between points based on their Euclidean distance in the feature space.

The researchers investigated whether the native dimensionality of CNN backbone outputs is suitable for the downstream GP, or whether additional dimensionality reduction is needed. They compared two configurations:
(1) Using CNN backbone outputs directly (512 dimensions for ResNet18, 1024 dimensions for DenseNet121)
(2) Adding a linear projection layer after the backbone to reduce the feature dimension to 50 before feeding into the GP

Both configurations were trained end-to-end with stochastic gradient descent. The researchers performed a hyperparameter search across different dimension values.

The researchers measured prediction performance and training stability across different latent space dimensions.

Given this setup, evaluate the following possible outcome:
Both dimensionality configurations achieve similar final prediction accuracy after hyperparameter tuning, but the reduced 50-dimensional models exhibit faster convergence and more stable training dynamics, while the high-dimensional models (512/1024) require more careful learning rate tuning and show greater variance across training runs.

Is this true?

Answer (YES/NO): NO